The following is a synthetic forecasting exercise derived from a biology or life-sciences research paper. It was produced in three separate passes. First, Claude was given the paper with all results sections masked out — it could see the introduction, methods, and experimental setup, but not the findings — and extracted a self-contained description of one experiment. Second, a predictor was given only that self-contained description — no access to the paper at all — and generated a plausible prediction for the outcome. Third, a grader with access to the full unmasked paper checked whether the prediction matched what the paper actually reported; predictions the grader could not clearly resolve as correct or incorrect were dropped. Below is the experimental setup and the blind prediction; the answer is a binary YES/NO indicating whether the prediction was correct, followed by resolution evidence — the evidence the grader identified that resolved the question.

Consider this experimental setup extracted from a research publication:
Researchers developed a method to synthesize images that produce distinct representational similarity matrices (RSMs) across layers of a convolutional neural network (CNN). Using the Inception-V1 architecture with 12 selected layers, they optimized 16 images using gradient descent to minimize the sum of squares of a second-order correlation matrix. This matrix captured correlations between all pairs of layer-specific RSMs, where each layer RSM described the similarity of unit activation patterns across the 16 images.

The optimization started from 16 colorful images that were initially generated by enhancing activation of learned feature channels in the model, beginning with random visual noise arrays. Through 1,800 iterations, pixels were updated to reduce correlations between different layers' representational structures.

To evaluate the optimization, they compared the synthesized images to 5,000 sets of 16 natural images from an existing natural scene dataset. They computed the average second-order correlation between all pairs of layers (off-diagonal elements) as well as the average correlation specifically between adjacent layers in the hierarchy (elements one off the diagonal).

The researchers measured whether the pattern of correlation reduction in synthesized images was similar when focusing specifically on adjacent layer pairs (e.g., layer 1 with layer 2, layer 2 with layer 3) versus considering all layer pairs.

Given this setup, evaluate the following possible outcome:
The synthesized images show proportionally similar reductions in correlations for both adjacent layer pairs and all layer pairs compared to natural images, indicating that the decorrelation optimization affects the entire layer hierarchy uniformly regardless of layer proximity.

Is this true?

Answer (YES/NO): YES